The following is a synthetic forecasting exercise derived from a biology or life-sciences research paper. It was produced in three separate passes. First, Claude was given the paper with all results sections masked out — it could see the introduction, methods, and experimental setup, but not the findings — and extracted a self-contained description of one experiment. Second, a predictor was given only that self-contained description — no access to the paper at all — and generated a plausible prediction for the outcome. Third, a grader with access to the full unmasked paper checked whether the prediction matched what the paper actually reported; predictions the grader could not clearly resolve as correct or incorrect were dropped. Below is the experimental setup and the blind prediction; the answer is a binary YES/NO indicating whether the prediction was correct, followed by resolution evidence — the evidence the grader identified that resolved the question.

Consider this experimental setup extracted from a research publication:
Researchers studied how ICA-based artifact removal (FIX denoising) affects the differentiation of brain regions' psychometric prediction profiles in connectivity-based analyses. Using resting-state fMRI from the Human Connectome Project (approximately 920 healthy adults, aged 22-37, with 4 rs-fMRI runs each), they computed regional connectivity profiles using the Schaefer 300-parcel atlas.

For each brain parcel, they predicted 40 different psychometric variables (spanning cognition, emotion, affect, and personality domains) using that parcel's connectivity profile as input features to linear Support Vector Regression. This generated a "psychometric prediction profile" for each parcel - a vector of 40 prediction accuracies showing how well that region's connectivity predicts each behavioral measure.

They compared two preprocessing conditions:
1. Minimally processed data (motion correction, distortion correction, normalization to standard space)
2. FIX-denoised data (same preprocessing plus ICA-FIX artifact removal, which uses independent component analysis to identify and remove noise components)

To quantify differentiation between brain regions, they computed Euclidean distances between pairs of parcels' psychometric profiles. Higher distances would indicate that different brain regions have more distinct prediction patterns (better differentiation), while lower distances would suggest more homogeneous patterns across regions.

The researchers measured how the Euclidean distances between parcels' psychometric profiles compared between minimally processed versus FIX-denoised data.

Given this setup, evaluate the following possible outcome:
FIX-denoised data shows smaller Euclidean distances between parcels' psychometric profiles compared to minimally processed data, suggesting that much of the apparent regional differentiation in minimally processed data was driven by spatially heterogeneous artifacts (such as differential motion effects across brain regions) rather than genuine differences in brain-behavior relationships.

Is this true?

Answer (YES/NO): NO